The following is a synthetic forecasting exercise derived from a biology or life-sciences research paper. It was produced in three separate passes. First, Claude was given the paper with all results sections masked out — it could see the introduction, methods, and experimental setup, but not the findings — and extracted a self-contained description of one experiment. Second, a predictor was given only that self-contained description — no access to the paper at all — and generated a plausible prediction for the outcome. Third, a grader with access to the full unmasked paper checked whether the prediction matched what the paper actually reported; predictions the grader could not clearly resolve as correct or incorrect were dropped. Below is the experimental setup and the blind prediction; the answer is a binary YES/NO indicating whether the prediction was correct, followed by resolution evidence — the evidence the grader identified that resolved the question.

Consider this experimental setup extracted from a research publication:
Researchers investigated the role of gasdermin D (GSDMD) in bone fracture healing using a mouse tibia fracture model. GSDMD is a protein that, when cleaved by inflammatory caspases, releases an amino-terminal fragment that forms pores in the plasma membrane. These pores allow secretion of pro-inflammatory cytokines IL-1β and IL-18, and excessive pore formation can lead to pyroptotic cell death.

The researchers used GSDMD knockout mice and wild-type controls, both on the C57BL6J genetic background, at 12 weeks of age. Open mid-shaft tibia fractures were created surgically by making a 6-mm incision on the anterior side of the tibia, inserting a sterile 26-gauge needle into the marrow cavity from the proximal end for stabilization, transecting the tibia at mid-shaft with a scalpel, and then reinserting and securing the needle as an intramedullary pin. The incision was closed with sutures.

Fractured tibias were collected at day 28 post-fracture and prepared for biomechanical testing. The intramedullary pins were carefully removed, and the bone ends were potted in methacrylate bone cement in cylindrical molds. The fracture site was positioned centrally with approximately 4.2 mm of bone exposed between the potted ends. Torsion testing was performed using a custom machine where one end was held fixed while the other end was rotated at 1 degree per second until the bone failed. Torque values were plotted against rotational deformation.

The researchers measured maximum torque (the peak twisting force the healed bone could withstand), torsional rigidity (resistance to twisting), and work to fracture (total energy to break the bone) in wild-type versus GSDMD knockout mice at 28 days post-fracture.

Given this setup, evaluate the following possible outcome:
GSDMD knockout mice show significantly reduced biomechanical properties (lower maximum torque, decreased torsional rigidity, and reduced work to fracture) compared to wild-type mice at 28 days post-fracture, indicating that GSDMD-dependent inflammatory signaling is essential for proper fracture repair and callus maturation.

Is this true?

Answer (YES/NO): YES